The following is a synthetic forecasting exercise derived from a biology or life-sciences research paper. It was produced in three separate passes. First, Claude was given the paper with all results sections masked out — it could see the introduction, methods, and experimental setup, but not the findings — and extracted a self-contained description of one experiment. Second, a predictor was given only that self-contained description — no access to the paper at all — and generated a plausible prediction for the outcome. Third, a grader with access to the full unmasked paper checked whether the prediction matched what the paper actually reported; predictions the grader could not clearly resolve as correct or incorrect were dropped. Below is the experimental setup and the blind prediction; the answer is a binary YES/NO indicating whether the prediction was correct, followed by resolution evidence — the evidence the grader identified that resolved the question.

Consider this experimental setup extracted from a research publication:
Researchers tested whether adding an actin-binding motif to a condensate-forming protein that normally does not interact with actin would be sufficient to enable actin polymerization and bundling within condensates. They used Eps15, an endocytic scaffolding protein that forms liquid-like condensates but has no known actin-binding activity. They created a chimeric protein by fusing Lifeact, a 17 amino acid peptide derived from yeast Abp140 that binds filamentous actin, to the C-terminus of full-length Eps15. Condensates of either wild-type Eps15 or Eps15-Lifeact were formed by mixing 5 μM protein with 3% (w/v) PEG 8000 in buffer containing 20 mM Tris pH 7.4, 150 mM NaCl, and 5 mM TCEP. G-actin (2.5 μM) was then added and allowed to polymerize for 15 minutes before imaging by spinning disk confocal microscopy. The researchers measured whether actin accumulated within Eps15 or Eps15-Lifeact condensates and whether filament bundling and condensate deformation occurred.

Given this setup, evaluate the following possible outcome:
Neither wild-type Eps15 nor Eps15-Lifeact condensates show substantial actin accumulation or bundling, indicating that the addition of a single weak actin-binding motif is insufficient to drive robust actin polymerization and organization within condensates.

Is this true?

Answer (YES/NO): NO